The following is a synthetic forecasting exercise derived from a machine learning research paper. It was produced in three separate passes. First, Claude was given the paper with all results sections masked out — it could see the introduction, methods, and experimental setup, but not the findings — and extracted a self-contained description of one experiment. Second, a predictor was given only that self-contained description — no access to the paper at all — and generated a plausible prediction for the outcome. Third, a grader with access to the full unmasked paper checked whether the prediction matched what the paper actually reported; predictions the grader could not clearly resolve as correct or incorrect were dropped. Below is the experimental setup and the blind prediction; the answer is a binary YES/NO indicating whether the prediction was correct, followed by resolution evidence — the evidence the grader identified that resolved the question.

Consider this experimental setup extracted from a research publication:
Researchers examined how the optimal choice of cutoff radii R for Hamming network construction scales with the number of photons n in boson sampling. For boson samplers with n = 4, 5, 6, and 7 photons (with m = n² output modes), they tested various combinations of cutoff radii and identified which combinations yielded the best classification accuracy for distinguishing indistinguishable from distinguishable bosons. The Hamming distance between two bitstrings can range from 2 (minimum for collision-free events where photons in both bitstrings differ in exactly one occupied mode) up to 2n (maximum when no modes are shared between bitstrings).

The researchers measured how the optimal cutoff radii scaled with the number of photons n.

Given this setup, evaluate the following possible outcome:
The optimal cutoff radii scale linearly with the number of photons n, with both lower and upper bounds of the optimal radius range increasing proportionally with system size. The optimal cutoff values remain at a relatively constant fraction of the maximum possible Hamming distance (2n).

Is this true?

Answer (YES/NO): NO